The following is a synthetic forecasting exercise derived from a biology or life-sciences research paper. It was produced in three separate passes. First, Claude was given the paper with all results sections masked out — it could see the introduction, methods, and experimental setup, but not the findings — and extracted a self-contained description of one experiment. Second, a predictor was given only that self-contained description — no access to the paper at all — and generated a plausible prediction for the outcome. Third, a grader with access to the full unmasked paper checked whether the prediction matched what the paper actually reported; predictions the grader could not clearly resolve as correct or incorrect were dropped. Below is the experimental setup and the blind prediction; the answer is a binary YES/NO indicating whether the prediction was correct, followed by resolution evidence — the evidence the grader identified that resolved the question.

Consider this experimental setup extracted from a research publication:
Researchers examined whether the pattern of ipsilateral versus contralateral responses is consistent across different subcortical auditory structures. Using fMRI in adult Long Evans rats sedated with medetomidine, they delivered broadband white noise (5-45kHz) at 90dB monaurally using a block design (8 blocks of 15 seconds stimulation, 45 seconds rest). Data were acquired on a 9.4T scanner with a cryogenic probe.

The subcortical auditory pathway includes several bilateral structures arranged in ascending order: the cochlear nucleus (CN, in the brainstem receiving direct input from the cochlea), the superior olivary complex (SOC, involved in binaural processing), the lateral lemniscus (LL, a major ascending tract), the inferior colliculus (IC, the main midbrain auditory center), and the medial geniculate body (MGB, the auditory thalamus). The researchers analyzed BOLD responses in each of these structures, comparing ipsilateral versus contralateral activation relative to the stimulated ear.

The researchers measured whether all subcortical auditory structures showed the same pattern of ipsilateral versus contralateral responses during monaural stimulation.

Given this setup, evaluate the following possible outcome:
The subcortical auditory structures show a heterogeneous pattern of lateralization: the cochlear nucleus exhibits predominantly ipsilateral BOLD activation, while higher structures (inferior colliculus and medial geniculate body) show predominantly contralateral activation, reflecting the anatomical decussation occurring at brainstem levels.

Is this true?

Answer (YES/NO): YES